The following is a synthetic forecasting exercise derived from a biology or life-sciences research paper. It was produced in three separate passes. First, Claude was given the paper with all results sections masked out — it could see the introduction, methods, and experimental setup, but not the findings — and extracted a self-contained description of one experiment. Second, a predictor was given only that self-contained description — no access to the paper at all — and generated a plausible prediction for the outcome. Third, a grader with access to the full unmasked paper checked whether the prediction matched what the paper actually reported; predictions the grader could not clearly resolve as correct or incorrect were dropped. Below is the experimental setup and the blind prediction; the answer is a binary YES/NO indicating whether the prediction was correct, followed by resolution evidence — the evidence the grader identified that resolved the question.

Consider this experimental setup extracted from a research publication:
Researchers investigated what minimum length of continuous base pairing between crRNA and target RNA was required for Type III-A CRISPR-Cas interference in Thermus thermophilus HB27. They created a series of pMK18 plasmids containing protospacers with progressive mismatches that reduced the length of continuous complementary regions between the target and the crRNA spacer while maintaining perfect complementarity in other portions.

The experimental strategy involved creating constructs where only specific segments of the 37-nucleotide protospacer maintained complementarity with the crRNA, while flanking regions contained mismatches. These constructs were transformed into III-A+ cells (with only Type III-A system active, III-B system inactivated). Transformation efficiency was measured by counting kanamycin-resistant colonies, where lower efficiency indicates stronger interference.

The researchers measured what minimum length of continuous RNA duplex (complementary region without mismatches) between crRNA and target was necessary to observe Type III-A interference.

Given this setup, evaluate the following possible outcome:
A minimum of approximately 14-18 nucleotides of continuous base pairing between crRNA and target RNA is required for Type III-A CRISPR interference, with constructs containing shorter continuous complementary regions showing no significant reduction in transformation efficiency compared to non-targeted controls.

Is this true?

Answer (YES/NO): NO